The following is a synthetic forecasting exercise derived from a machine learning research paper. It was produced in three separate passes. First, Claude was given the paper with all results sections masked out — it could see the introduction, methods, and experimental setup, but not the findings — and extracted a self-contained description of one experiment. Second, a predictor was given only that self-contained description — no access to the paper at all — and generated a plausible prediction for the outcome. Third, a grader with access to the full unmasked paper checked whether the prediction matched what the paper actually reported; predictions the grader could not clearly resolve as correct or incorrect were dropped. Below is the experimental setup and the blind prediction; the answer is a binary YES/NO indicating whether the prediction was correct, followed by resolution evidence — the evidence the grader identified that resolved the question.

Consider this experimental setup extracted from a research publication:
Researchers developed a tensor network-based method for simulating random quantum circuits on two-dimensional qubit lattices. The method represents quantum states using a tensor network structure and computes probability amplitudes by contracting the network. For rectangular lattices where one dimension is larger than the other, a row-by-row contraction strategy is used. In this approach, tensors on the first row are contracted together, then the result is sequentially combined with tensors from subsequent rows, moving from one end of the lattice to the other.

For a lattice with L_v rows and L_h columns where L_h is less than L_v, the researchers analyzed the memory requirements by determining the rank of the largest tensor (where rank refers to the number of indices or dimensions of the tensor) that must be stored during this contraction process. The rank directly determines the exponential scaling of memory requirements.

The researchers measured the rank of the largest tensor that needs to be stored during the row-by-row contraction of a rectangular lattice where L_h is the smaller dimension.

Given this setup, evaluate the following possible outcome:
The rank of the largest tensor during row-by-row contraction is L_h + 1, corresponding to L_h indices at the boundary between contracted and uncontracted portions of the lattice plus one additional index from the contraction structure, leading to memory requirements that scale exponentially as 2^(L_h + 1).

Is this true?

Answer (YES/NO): YES